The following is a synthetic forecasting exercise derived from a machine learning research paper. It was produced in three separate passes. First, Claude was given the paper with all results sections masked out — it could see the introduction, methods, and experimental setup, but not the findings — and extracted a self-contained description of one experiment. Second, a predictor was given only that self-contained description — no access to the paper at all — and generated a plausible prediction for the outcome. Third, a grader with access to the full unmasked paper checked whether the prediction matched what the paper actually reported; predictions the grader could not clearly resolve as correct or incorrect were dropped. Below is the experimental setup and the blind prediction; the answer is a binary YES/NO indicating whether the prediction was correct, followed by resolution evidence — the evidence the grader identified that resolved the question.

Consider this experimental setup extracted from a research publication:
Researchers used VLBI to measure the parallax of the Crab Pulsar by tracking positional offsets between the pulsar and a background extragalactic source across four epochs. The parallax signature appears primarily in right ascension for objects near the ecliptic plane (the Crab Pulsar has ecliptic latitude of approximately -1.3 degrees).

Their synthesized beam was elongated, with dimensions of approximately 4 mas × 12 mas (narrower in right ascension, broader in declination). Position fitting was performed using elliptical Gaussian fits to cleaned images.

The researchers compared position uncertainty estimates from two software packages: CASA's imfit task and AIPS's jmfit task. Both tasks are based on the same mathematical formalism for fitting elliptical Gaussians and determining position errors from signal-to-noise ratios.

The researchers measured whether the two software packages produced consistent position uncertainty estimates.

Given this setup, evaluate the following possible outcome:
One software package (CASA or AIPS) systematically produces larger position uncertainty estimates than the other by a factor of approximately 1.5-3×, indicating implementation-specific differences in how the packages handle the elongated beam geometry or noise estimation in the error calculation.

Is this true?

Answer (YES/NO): NO